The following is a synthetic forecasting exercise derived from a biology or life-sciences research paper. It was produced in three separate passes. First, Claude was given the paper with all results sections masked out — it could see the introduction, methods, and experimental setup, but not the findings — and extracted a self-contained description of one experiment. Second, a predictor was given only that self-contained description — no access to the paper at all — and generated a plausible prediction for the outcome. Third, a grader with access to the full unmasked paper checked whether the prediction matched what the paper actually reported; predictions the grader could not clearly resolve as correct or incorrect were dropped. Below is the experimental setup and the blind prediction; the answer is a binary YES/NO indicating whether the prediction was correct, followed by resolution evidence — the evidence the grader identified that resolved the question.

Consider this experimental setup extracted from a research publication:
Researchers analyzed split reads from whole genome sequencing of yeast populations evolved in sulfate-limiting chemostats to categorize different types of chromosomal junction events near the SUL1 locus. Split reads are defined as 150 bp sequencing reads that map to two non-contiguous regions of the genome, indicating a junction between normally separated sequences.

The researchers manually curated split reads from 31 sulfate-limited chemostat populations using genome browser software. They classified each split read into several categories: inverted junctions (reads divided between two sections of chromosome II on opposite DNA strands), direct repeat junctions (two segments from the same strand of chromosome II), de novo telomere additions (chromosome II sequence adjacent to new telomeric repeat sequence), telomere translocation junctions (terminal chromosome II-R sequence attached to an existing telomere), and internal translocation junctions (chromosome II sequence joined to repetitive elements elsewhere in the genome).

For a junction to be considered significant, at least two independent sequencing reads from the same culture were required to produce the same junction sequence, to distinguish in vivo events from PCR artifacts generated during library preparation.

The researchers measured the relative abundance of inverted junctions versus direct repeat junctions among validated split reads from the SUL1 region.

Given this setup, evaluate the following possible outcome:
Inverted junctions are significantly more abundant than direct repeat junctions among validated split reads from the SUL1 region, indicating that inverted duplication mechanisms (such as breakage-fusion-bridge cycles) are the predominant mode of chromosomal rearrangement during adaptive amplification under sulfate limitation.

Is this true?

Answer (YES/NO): NO